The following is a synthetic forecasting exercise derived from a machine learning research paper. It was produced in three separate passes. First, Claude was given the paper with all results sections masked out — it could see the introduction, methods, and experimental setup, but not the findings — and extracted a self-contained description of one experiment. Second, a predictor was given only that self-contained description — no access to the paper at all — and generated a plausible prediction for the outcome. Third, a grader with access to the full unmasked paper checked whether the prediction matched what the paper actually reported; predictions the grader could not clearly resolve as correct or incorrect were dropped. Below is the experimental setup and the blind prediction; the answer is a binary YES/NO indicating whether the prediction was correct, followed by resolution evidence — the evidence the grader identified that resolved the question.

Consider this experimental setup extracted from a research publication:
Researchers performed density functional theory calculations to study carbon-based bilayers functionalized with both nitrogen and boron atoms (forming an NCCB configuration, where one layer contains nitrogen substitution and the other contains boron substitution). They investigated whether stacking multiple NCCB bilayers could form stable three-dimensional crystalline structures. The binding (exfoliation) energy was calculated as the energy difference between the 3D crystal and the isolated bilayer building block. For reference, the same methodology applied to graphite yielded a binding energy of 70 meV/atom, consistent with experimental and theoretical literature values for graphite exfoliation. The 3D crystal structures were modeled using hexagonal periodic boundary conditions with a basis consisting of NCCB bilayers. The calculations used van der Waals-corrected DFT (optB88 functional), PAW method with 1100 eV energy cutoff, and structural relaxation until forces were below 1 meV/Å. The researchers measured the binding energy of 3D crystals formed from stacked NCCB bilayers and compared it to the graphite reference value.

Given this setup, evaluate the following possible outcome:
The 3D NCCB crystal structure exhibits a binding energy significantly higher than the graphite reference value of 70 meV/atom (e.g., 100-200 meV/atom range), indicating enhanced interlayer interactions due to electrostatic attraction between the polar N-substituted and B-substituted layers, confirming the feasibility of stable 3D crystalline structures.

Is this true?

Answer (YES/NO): YES